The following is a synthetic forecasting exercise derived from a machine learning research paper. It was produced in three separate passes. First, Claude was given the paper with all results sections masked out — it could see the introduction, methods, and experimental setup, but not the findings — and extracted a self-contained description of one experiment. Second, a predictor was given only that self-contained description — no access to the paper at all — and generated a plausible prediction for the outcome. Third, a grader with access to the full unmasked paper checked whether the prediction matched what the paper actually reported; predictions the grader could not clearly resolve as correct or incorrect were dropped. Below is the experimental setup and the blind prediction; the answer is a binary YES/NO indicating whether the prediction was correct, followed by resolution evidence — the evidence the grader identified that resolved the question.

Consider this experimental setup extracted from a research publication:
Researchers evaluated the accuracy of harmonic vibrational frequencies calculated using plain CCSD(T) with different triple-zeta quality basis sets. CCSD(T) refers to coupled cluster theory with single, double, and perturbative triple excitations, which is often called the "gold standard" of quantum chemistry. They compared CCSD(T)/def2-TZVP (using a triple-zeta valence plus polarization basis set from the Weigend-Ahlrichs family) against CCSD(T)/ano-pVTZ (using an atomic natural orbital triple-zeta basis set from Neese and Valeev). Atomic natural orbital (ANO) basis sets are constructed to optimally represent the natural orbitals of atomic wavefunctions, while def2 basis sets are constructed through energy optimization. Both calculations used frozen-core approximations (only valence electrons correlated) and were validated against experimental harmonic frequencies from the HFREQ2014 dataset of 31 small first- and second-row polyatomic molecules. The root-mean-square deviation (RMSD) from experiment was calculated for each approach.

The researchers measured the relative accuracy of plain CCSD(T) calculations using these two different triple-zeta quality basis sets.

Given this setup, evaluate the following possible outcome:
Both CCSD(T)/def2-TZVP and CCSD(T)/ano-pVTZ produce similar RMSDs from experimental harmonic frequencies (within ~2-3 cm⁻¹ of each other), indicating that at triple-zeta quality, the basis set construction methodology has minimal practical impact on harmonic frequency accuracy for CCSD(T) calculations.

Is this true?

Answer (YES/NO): NO